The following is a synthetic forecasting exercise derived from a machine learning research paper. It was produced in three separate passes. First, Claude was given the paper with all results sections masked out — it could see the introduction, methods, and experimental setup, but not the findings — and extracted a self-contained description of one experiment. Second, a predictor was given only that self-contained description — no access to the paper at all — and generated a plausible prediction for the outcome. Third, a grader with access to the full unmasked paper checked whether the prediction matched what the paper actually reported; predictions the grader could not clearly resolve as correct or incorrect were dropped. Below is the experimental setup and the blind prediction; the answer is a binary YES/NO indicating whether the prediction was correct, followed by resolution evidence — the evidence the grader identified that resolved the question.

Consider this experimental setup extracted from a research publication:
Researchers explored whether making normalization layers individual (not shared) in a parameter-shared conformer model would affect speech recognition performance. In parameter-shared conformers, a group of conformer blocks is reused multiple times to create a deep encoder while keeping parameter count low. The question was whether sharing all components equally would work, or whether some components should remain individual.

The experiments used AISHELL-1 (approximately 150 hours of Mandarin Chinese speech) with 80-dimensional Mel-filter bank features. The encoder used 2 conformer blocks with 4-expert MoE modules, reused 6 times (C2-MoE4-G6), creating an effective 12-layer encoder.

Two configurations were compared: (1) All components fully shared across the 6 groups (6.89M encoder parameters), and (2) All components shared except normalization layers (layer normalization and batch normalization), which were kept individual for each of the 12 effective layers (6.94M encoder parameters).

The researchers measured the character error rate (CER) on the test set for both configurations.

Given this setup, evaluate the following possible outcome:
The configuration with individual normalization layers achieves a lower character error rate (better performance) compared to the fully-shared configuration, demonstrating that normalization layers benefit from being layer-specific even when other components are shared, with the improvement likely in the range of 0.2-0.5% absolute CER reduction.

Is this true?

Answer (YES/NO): NO